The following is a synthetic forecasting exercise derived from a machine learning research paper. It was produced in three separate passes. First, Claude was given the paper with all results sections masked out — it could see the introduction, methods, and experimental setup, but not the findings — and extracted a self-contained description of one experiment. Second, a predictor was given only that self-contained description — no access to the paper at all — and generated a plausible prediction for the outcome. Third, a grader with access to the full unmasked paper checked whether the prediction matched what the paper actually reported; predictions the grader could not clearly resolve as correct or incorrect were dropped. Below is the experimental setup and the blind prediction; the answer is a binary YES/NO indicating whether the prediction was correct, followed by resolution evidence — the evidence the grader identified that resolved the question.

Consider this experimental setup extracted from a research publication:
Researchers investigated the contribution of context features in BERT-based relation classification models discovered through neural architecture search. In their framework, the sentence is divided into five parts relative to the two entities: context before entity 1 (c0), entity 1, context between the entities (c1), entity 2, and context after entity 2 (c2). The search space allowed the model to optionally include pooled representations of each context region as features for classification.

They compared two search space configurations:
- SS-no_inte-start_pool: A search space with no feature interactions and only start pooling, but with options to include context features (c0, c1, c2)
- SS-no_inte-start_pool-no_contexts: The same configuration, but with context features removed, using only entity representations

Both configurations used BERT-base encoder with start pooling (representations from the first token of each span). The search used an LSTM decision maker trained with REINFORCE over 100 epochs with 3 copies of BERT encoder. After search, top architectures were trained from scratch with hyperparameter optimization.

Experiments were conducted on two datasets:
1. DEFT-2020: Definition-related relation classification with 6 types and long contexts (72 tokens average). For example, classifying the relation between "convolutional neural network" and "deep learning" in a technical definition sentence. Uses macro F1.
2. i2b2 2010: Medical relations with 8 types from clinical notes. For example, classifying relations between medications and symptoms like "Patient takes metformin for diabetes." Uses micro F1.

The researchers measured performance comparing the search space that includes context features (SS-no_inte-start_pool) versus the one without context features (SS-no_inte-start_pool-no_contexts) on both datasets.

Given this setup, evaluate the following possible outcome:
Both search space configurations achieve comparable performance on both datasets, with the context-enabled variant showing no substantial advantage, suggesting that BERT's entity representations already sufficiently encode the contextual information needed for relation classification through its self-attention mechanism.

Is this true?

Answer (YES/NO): NO